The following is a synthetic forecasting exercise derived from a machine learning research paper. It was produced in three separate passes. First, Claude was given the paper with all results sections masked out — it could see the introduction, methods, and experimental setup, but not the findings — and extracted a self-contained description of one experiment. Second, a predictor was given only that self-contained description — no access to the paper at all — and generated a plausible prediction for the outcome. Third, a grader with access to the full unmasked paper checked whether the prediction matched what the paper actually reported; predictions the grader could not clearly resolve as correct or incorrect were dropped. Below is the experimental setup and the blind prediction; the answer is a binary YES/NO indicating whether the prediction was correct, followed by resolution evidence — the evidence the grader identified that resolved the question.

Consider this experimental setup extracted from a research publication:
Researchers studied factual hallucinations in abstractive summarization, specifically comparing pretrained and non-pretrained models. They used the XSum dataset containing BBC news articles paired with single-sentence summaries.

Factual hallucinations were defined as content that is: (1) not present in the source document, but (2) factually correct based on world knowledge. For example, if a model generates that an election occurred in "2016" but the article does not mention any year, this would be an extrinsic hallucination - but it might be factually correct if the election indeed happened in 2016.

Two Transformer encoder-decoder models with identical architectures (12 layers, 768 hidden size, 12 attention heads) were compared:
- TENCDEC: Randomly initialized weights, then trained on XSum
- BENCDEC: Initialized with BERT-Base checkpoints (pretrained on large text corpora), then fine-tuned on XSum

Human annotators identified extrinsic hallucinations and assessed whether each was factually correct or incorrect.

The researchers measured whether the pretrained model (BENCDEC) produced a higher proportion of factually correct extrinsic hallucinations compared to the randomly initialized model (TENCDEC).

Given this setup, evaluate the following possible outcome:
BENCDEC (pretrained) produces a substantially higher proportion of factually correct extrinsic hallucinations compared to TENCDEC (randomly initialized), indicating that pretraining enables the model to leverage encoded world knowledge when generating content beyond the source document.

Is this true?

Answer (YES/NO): YES